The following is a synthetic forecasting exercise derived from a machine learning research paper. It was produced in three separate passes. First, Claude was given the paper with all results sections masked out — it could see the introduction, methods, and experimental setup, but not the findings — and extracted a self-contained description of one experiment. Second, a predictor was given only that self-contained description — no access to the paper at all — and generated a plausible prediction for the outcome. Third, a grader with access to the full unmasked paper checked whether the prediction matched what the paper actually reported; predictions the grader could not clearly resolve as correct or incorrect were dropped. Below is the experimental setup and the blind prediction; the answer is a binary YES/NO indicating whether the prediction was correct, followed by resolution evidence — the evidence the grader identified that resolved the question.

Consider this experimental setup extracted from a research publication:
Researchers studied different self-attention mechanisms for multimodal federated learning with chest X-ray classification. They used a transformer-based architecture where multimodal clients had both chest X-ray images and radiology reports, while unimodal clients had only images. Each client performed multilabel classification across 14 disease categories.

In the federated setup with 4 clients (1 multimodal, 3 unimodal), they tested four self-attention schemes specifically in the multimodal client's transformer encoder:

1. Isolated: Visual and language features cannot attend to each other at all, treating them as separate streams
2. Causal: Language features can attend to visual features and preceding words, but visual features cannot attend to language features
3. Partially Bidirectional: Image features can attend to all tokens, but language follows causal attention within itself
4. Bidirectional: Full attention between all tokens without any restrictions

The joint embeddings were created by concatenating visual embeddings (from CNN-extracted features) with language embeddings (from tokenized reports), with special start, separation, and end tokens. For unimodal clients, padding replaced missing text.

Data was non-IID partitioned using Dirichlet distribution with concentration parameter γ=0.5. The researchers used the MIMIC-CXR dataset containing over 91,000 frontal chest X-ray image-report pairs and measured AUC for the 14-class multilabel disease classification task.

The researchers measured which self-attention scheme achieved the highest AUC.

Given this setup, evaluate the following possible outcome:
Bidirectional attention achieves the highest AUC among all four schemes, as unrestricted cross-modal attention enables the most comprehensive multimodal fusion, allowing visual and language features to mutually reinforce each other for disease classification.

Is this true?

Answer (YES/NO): YES